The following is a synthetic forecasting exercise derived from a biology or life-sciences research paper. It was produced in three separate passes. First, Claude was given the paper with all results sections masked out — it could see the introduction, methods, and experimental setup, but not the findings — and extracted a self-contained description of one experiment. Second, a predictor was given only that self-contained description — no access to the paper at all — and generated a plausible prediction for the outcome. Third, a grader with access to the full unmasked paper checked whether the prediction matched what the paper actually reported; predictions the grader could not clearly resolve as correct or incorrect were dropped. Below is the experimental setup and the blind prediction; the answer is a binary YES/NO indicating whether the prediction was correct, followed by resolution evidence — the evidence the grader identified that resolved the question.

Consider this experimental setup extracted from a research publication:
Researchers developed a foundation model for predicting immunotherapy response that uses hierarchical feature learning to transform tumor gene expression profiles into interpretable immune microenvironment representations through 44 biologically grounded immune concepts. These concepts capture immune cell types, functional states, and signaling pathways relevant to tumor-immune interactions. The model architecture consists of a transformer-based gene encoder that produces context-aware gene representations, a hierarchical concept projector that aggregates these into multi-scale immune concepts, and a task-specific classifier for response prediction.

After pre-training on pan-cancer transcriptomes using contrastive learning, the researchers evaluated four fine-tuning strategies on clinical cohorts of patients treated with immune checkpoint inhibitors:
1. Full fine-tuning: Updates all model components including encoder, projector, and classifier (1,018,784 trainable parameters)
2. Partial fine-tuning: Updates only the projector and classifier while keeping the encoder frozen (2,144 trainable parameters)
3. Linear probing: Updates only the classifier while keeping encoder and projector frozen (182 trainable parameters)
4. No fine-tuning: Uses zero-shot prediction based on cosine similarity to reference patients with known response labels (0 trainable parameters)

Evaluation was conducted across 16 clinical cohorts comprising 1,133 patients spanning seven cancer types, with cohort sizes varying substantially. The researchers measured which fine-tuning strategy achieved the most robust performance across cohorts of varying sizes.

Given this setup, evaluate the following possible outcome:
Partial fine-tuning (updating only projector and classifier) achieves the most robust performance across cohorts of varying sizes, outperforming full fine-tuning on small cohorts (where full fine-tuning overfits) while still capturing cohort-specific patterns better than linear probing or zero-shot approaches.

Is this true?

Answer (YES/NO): NO